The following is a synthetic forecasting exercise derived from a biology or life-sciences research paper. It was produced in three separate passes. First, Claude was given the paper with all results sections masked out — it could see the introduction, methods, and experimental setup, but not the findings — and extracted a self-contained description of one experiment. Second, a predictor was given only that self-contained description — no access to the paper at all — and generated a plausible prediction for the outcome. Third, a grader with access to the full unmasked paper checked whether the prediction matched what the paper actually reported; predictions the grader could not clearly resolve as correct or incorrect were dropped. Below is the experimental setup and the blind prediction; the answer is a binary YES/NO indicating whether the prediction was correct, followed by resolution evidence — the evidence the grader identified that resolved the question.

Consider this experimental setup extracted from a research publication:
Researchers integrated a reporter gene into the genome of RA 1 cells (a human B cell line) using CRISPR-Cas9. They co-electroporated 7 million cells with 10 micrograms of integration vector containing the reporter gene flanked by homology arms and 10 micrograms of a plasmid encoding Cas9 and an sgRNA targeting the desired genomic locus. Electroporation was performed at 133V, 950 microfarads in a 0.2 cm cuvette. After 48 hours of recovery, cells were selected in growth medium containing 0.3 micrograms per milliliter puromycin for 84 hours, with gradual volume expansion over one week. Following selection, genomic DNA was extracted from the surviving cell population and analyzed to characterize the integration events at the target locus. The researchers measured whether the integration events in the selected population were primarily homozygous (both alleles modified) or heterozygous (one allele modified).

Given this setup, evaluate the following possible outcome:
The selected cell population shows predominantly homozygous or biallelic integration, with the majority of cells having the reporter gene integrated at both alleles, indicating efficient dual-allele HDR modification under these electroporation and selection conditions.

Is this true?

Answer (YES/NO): NO